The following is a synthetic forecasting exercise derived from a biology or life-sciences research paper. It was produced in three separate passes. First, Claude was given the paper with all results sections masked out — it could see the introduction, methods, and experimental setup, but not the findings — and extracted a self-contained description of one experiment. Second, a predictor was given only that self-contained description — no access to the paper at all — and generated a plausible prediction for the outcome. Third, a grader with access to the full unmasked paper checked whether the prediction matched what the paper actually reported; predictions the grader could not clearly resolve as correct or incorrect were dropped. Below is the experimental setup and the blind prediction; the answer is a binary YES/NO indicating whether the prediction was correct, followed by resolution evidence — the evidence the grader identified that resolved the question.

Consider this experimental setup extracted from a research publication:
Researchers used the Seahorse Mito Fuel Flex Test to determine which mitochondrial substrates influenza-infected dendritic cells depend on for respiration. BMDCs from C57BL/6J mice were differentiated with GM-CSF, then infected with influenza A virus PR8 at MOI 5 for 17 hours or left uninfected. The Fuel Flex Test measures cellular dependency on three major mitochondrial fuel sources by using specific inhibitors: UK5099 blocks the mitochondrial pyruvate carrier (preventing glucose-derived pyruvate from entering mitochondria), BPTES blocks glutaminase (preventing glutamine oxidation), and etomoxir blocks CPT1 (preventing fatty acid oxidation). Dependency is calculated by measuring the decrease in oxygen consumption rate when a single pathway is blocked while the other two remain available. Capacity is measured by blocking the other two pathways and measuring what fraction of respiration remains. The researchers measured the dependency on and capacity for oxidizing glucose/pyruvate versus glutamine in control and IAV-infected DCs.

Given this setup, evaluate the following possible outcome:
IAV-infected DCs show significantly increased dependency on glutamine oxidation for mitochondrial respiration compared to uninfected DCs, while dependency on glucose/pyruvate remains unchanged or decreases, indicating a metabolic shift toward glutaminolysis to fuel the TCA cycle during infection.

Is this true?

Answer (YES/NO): NO